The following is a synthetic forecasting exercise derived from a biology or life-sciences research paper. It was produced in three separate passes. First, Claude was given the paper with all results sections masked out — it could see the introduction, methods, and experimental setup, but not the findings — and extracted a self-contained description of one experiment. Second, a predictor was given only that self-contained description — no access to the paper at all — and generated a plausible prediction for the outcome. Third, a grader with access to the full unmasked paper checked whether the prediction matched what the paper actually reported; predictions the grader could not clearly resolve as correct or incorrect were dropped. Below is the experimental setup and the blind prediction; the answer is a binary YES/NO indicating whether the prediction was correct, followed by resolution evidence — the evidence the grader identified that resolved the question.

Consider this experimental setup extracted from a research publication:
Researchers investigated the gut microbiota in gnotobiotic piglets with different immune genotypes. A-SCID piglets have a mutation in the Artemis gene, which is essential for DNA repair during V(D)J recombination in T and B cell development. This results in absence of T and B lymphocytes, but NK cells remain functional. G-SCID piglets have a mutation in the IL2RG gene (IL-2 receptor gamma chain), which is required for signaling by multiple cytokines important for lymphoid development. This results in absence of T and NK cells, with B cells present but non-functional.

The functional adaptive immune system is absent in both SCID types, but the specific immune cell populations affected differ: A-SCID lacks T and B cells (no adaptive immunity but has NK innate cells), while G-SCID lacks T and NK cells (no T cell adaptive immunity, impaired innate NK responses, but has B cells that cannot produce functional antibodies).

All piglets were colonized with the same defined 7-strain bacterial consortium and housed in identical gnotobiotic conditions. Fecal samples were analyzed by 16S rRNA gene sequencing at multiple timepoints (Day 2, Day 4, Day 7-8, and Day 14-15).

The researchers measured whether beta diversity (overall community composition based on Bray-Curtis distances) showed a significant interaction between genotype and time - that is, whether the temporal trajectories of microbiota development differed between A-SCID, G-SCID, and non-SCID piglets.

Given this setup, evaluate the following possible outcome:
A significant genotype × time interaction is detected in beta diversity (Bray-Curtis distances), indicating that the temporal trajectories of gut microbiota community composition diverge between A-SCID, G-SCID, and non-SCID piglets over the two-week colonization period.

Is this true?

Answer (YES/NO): NO